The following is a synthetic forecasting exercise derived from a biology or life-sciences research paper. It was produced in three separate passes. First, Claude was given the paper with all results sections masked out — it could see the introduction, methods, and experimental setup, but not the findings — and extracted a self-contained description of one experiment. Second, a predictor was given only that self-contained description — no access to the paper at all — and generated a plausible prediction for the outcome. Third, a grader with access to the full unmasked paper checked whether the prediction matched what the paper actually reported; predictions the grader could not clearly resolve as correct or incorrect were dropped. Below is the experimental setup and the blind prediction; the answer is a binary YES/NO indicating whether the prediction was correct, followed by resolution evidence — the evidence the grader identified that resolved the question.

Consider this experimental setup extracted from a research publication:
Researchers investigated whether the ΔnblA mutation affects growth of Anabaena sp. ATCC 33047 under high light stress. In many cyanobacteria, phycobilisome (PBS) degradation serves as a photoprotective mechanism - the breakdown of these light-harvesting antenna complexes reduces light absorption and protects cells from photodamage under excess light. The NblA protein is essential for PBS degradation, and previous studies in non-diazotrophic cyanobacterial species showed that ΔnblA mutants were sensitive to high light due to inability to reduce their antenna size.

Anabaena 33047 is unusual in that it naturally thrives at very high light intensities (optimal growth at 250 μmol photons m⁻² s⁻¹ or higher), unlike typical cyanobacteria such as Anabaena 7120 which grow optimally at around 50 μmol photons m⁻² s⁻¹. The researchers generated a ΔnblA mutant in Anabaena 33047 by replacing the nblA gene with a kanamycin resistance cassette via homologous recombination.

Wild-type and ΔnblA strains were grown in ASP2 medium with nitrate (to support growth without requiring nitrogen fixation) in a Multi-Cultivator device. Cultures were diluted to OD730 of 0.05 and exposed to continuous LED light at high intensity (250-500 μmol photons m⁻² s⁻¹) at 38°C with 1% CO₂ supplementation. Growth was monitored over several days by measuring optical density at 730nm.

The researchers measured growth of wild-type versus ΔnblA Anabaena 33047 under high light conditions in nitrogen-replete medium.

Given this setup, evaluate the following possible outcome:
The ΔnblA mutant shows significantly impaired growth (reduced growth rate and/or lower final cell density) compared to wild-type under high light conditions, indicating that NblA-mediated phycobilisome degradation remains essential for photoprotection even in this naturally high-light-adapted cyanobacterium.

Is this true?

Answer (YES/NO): NO